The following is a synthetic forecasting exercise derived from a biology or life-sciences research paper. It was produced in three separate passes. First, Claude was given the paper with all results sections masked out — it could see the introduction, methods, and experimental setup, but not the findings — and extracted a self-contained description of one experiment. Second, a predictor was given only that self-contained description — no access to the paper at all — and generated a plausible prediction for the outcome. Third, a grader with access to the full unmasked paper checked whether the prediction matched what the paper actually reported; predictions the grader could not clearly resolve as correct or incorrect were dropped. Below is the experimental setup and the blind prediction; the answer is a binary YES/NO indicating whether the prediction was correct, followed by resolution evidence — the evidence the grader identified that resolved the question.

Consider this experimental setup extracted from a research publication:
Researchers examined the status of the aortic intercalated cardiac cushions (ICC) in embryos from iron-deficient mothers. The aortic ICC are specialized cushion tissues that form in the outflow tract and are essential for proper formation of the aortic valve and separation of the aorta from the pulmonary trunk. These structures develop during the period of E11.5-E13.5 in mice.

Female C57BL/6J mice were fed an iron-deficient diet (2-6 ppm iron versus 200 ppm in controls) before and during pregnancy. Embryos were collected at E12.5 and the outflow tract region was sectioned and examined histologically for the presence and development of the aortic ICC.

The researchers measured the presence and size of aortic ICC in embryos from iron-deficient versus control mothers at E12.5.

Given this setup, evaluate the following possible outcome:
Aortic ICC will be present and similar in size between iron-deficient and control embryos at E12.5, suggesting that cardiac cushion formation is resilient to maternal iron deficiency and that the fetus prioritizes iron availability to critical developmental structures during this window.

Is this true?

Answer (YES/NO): NO